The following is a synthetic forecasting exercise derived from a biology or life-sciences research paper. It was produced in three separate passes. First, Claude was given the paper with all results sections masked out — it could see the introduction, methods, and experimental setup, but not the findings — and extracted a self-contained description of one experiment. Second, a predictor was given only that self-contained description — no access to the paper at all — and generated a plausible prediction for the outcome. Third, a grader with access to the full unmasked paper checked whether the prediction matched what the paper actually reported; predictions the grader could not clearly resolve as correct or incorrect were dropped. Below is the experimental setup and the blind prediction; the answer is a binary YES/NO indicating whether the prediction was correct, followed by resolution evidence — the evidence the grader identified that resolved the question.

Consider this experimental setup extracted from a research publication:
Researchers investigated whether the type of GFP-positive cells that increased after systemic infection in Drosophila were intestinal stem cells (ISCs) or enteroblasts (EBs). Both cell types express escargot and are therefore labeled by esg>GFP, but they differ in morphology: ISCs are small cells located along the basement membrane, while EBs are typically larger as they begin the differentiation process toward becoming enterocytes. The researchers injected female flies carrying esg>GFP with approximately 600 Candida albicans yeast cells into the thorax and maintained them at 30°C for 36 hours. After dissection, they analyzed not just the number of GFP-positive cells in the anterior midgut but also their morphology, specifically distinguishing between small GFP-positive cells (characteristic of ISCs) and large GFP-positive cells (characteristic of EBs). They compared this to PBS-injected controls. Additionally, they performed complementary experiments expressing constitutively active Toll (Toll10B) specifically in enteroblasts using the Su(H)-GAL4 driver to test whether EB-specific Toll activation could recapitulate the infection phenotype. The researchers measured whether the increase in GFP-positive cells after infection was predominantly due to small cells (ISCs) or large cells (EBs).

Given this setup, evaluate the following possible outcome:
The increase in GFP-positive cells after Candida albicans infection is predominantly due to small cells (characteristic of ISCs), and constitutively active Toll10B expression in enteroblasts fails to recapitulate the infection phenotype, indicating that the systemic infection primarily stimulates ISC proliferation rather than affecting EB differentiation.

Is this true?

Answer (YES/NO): NO